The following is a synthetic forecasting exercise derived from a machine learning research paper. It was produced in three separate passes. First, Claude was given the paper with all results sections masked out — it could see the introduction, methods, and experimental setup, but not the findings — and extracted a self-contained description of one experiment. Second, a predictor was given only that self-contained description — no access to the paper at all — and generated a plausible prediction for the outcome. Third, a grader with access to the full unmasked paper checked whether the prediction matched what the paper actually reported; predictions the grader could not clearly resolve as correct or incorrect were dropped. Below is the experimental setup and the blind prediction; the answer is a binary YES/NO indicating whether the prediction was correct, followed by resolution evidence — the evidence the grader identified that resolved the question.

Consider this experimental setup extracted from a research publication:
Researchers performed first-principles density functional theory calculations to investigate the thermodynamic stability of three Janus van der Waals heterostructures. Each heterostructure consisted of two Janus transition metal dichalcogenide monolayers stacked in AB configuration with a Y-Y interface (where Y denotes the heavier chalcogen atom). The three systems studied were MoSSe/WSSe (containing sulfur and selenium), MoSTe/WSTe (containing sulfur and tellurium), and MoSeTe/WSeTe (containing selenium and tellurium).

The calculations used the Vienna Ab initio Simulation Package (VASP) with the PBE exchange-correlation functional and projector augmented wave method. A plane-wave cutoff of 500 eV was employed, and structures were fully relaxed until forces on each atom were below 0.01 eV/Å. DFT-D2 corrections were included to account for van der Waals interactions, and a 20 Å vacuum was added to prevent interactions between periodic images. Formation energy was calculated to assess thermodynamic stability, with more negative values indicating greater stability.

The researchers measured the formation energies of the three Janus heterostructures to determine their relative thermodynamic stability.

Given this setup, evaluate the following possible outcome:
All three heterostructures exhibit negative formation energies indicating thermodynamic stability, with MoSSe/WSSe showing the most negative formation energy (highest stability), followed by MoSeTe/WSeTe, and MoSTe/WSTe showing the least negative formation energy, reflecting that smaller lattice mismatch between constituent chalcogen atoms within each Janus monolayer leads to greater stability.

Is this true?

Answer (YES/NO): NO